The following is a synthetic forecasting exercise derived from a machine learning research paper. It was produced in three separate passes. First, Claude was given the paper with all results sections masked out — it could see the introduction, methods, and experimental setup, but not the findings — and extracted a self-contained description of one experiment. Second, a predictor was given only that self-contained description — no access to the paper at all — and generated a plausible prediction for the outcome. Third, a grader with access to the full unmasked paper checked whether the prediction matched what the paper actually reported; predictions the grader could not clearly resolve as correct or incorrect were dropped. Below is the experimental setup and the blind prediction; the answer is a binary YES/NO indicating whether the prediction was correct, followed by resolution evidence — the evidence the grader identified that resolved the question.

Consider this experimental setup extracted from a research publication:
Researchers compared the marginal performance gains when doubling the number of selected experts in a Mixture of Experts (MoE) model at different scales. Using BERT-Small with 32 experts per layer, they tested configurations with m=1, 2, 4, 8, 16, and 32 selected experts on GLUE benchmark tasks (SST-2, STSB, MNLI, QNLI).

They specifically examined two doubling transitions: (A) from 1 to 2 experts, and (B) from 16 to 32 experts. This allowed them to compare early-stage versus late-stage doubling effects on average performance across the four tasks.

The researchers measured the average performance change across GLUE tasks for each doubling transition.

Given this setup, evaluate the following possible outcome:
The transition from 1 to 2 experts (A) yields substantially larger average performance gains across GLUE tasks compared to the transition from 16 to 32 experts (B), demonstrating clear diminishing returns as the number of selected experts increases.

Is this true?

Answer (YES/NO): YES